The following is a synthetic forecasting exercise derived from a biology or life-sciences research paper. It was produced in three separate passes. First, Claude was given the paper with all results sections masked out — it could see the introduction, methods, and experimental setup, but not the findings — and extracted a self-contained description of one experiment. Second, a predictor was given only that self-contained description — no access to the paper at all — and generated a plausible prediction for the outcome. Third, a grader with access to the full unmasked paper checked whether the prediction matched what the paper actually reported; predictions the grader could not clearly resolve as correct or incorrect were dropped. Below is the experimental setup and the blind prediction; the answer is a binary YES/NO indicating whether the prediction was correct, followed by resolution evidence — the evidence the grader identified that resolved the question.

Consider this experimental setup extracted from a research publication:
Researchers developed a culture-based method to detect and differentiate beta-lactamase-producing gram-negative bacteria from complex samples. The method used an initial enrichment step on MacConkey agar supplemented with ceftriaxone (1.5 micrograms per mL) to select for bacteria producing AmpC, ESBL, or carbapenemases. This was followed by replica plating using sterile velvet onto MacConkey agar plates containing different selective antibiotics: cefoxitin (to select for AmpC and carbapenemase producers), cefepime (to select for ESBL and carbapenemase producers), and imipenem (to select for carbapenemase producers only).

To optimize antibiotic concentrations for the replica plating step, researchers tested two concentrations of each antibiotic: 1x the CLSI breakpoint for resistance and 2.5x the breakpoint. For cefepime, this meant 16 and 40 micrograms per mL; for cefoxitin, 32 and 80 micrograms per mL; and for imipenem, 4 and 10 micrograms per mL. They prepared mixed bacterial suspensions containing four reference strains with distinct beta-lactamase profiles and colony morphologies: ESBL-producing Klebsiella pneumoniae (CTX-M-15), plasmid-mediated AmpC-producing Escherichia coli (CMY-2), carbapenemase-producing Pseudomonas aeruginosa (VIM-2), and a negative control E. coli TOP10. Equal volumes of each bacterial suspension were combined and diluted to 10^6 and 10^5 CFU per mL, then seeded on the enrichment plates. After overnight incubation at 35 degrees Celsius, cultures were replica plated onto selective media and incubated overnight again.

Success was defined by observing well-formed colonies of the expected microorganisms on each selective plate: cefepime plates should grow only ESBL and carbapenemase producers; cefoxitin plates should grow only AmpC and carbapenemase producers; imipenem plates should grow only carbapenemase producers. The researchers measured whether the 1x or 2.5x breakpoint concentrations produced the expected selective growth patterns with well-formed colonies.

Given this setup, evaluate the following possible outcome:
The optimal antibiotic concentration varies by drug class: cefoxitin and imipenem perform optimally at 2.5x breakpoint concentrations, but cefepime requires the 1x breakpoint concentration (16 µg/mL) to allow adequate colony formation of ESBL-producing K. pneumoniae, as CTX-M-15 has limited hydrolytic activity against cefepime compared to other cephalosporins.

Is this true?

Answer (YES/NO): NO